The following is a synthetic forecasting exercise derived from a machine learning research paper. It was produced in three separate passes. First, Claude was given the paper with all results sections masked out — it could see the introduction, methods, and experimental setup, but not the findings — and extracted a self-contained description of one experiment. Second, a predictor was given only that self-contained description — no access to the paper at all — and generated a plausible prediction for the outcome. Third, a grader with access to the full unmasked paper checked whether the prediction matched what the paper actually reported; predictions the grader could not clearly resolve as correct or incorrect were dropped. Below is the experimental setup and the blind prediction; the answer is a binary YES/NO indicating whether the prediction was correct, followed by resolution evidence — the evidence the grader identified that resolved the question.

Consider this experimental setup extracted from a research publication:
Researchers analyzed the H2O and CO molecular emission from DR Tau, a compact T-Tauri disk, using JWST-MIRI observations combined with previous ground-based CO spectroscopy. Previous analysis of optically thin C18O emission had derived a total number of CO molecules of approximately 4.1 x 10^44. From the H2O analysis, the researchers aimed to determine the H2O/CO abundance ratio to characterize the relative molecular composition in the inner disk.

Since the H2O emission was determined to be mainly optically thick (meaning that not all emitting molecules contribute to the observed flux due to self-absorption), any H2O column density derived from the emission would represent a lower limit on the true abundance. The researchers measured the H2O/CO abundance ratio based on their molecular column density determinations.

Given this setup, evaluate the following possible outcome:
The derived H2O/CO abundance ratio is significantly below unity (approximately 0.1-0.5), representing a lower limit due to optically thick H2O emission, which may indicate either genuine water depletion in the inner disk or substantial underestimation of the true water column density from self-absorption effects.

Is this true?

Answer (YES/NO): YES